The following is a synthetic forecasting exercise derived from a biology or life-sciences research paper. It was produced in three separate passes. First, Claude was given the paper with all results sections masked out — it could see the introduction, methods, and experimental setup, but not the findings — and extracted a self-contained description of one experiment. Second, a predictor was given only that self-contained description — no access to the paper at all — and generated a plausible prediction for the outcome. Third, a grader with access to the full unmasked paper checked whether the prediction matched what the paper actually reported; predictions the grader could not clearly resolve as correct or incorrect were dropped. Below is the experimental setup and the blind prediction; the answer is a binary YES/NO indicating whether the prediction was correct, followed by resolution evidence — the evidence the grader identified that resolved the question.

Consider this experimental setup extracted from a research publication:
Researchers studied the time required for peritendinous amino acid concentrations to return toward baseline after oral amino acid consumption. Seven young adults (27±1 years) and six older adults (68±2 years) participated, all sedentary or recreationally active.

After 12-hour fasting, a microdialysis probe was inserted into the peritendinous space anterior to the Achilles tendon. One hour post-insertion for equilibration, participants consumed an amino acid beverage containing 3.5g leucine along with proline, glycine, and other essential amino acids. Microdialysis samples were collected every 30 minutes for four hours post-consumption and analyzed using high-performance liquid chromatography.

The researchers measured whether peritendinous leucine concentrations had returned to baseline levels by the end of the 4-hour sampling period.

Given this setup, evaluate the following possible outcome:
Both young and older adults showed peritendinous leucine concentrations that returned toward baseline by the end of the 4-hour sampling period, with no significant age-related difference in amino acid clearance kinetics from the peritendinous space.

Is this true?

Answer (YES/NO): YES